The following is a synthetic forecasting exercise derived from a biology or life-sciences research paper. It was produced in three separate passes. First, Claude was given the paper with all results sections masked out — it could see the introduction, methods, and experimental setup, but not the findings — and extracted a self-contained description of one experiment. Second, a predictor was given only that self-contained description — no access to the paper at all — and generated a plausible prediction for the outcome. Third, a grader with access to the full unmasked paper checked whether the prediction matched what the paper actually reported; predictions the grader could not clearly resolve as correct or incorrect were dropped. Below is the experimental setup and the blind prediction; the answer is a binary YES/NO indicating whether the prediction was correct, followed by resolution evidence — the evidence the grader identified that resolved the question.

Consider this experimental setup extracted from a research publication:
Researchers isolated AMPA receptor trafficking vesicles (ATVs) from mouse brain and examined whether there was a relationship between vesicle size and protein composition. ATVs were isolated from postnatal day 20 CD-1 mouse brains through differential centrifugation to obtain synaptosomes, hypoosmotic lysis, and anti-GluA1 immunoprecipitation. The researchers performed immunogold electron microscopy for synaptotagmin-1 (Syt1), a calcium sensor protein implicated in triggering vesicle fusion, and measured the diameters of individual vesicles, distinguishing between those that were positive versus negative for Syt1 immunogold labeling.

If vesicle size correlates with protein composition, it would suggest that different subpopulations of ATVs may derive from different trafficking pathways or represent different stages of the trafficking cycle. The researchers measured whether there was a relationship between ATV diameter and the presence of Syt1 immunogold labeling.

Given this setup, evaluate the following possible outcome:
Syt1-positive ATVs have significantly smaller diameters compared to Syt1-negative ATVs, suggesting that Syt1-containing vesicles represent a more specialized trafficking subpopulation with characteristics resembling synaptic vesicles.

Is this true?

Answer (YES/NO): NO